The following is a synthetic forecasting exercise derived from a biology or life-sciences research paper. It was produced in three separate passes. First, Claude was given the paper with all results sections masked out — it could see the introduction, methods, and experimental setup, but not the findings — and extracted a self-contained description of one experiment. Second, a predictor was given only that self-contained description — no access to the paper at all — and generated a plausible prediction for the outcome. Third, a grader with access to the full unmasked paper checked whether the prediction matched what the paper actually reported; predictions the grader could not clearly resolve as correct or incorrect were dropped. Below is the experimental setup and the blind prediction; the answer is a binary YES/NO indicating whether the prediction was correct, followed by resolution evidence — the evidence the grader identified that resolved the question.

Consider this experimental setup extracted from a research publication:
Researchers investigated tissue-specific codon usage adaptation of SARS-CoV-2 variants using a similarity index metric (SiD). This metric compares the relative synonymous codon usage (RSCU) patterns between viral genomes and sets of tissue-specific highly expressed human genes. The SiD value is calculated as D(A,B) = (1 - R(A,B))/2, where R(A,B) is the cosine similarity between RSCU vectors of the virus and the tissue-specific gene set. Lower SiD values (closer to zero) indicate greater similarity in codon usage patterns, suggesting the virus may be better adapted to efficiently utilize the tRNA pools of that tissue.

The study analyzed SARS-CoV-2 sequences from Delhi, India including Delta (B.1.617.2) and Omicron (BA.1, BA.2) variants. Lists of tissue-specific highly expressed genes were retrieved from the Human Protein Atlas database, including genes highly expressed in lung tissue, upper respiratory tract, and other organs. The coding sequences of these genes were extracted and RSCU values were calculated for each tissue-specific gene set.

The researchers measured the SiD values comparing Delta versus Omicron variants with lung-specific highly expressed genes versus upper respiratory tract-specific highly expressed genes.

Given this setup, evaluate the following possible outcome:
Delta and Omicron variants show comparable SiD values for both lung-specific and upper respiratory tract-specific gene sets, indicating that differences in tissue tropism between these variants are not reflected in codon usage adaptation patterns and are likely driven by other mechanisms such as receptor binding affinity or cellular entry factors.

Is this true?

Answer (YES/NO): NO